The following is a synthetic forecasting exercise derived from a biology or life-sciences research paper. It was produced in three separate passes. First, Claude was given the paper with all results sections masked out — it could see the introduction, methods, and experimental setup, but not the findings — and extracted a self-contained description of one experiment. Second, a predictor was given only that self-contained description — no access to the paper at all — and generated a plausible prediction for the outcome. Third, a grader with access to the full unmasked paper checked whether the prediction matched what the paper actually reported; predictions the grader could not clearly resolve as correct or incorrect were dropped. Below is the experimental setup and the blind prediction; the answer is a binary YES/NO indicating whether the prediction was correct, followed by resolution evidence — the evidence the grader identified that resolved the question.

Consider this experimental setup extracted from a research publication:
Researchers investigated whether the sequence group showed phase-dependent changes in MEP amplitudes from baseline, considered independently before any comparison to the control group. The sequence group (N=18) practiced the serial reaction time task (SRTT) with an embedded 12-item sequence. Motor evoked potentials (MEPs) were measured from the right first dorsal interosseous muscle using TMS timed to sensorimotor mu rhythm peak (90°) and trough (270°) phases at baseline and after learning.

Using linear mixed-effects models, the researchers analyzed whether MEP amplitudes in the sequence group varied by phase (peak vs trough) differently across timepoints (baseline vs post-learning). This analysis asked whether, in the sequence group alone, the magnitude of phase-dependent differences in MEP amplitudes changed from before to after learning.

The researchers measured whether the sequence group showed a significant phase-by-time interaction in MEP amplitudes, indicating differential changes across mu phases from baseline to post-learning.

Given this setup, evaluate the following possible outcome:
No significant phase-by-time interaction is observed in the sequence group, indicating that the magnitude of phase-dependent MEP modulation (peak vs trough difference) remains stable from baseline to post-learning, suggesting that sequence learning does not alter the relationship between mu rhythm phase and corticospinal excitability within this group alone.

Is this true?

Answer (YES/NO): YES